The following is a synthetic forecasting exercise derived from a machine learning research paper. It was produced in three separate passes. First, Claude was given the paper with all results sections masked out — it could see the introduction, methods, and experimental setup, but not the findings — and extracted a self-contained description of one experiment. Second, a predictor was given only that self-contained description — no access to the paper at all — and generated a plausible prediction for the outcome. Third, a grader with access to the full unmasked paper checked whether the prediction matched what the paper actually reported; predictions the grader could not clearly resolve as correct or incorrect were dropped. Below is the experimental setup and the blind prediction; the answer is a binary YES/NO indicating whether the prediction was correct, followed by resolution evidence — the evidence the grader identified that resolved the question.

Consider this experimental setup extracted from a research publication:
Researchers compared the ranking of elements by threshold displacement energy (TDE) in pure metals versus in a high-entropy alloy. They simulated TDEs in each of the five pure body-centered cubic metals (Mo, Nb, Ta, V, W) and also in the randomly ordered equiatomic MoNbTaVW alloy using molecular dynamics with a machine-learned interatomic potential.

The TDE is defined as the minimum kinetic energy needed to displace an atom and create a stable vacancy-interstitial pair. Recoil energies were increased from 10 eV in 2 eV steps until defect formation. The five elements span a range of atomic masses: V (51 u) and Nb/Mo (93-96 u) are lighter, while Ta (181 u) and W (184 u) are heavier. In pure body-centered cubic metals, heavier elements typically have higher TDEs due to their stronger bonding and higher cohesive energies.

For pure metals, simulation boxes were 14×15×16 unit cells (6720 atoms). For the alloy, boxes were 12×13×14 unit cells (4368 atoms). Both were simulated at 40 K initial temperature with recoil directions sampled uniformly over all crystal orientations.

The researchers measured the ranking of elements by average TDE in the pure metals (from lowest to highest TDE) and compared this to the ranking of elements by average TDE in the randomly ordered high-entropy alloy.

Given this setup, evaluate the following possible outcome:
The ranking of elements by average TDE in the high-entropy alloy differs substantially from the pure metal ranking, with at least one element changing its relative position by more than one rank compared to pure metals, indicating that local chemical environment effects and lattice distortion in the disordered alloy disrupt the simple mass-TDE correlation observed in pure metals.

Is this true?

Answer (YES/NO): YES